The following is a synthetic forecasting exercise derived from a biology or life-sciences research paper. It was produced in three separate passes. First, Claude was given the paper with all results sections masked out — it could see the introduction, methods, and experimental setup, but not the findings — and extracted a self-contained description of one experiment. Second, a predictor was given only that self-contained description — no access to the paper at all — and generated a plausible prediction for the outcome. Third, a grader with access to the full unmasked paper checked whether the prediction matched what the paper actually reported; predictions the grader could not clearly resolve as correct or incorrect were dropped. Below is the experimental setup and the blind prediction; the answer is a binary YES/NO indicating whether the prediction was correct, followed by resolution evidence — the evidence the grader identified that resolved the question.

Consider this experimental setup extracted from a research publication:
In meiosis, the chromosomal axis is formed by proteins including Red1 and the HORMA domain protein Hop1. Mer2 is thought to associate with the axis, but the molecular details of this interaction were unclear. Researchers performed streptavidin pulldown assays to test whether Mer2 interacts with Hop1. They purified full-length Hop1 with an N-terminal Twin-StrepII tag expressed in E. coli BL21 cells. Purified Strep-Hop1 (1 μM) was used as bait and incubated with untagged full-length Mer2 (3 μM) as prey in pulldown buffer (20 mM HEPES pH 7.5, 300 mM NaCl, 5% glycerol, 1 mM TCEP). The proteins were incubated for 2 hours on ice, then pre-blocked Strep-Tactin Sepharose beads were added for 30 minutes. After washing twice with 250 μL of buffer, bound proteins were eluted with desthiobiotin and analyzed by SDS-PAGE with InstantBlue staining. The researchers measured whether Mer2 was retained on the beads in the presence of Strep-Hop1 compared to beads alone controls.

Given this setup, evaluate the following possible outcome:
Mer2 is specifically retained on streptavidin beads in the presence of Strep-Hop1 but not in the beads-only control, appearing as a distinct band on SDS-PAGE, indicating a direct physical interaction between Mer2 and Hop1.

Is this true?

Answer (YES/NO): NO